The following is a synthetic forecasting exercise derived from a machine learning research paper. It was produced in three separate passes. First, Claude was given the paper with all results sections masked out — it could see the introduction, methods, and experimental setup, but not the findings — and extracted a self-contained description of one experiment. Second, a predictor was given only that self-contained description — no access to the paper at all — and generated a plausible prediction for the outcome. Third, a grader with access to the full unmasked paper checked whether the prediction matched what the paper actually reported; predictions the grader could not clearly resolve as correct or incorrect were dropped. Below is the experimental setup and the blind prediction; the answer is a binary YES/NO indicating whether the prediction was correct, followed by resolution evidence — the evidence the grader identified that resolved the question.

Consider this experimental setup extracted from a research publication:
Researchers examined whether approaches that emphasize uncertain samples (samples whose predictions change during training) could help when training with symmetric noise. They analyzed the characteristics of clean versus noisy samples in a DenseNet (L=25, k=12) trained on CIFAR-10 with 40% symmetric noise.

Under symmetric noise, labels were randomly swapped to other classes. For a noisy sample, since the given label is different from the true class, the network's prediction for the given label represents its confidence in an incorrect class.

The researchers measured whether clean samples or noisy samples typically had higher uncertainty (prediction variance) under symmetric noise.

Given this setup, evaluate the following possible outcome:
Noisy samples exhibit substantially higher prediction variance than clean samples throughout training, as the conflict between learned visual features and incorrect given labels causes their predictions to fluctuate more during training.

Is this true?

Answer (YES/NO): NO